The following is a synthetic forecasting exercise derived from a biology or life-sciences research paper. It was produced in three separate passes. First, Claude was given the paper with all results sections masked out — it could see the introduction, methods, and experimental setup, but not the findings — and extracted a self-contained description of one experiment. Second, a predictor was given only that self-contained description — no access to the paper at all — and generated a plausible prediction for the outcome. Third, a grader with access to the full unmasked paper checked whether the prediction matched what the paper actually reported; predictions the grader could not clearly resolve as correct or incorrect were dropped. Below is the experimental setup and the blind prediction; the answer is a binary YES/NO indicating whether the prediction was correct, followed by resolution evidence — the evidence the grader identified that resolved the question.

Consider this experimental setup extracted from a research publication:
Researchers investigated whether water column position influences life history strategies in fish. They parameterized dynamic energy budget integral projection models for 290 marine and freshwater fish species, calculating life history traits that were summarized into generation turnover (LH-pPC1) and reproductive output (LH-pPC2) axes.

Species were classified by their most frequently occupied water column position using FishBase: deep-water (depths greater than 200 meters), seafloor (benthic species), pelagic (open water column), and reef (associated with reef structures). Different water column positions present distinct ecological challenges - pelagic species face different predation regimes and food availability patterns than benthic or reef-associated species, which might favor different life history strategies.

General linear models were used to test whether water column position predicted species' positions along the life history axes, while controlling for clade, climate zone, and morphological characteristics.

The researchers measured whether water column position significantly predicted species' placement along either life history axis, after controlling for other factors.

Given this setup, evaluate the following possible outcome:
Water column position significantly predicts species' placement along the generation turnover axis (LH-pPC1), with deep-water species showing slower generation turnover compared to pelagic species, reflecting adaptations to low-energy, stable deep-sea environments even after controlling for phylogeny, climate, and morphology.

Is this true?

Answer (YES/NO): NO